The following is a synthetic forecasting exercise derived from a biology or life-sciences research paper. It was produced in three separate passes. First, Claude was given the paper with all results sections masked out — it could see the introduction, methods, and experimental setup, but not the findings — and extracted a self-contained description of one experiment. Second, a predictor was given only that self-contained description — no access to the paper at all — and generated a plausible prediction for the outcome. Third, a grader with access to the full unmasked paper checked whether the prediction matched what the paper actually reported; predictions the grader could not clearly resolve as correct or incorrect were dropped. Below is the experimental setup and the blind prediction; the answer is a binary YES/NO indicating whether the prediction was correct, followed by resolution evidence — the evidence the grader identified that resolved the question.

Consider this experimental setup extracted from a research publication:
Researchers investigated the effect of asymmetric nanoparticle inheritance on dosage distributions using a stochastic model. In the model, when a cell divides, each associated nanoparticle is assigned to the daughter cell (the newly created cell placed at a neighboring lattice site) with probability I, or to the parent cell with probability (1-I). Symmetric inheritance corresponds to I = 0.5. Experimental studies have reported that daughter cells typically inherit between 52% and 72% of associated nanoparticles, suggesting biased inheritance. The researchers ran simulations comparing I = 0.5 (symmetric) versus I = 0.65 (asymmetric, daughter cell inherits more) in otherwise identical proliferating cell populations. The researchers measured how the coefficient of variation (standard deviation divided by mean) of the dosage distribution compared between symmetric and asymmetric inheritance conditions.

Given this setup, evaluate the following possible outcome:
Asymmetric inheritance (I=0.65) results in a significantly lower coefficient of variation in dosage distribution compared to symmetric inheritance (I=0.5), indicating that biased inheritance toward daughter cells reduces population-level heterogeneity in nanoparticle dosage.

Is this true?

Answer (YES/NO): NO